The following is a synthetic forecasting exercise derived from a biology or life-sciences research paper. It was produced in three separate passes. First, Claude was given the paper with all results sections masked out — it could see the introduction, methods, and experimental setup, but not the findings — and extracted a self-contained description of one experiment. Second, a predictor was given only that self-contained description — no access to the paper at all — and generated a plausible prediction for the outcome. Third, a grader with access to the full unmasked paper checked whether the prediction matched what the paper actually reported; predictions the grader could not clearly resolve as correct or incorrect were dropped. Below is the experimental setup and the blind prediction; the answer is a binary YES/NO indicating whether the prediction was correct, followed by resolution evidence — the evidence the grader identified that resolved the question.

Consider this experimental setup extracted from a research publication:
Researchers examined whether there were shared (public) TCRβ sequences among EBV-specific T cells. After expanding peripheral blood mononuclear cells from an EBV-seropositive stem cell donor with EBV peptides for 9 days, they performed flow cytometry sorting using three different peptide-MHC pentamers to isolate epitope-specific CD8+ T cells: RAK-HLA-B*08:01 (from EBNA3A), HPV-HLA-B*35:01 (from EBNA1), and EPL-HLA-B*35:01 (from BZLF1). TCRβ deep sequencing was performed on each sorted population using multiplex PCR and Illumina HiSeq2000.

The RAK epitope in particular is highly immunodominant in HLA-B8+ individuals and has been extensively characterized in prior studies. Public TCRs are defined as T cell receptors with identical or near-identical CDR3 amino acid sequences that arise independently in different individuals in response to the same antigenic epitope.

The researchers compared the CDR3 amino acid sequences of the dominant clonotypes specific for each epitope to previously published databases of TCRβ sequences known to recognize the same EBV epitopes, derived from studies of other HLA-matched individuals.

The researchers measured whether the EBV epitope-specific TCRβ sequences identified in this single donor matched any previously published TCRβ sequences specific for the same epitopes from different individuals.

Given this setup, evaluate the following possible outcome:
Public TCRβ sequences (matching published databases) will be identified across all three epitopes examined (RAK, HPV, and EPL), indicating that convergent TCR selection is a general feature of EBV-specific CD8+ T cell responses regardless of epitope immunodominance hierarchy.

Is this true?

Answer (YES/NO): NO